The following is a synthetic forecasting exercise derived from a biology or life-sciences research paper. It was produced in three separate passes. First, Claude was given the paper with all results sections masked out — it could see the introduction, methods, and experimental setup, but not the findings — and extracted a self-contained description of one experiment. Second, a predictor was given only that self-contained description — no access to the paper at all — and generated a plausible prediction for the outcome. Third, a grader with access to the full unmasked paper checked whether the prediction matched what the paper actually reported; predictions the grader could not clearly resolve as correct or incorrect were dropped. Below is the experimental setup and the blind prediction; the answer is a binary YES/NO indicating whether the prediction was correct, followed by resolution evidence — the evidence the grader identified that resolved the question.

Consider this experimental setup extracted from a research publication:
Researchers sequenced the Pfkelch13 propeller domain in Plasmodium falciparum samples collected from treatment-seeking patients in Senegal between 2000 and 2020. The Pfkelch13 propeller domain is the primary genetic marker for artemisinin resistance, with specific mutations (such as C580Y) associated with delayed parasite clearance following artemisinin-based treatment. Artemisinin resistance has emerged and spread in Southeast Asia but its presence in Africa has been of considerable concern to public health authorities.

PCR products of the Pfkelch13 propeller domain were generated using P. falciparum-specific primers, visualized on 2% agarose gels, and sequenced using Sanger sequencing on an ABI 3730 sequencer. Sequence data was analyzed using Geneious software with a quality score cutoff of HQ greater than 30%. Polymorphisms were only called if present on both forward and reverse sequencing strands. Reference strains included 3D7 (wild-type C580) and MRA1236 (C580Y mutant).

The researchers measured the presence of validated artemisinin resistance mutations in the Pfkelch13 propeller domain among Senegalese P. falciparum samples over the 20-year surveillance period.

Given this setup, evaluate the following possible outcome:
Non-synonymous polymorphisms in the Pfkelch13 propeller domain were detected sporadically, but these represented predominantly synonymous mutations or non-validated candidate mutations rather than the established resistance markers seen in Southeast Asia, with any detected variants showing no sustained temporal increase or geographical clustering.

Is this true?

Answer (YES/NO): NO